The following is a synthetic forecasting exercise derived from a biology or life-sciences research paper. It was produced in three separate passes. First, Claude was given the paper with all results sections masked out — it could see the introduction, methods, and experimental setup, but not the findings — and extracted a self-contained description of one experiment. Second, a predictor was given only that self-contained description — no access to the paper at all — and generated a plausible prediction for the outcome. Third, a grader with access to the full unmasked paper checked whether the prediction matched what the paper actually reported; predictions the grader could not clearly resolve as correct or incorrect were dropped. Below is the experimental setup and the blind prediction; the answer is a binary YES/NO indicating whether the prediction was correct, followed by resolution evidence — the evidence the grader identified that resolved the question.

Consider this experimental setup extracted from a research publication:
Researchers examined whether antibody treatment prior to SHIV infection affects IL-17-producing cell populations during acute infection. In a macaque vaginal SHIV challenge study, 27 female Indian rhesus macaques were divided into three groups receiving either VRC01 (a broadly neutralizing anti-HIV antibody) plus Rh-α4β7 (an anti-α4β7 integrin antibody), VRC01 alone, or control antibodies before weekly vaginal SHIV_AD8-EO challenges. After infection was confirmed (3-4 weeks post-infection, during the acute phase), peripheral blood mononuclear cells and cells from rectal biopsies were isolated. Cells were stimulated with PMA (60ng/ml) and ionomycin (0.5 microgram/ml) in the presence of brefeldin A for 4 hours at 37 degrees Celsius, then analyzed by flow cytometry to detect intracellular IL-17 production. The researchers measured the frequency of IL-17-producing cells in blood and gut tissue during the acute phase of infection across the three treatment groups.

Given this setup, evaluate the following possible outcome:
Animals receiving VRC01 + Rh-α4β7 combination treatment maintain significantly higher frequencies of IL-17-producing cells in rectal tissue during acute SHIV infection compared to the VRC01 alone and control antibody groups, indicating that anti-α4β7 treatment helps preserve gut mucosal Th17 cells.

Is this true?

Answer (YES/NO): NO